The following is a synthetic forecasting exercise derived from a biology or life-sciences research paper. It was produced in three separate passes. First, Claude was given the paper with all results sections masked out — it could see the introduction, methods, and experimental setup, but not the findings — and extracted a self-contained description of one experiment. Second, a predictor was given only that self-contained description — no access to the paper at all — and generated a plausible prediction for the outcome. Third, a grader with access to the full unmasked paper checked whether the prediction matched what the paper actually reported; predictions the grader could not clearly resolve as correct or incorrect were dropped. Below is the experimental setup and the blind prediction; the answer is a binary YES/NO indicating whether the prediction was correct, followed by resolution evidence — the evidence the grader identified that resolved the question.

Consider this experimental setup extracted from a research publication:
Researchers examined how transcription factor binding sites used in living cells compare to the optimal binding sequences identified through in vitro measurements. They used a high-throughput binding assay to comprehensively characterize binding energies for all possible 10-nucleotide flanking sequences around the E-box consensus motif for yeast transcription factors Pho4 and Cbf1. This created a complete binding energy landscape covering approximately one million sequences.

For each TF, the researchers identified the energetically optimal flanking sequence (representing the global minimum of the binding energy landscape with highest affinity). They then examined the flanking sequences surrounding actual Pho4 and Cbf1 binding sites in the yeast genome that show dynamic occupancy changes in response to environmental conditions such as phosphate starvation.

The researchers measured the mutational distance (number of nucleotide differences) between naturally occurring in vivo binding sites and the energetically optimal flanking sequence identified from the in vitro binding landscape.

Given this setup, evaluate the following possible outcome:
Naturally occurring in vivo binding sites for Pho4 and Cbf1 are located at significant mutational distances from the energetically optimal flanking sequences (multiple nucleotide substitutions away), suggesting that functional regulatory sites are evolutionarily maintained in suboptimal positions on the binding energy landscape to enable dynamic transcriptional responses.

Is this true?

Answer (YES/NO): YES